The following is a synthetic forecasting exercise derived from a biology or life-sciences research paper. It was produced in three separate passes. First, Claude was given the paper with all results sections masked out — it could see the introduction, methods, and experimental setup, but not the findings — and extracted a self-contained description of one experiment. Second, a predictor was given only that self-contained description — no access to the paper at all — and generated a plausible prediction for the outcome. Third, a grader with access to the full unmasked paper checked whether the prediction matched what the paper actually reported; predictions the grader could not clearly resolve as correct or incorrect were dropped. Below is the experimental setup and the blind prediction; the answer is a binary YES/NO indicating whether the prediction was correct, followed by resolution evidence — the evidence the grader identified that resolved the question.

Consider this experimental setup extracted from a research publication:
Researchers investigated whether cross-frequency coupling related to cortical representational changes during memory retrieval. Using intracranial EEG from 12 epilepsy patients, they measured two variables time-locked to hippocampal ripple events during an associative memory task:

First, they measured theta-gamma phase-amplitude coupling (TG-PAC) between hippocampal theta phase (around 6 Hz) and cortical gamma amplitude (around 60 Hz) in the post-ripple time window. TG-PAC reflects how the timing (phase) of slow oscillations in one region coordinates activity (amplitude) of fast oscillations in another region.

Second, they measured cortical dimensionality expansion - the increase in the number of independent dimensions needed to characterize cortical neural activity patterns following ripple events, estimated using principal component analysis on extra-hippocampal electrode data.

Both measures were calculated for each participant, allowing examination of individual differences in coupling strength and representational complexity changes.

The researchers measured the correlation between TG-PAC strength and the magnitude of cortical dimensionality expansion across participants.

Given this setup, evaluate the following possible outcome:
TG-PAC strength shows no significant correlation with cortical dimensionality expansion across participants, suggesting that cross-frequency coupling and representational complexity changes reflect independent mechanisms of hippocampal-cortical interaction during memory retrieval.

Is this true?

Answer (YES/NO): NO